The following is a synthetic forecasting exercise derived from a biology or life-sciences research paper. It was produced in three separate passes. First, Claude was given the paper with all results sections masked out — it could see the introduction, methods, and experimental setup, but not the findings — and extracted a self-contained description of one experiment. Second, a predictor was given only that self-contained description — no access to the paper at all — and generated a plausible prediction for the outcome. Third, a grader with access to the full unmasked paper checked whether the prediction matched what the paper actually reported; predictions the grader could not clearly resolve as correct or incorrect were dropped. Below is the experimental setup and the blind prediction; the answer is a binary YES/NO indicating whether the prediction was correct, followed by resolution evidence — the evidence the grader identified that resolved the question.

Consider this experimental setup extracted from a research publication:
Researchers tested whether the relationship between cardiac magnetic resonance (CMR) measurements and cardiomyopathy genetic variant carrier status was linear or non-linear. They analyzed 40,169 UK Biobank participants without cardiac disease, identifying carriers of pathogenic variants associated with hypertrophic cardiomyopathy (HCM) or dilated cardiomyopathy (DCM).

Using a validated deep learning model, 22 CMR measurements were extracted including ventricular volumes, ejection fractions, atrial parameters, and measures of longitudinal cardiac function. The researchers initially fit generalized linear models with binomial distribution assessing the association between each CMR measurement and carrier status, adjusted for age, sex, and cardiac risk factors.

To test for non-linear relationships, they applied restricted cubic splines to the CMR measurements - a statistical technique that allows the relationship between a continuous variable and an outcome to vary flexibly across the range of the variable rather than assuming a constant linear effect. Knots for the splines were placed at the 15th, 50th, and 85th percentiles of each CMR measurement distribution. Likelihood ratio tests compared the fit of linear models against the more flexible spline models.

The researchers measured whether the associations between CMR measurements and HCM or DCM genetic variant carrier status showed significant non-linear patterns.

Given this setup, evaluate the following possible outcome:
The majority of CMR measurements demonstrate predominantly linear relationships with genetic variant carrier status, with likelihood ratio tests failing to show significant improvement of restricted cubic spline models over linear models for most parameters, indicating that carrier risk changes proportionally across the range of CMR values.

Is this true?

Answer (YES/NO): YES